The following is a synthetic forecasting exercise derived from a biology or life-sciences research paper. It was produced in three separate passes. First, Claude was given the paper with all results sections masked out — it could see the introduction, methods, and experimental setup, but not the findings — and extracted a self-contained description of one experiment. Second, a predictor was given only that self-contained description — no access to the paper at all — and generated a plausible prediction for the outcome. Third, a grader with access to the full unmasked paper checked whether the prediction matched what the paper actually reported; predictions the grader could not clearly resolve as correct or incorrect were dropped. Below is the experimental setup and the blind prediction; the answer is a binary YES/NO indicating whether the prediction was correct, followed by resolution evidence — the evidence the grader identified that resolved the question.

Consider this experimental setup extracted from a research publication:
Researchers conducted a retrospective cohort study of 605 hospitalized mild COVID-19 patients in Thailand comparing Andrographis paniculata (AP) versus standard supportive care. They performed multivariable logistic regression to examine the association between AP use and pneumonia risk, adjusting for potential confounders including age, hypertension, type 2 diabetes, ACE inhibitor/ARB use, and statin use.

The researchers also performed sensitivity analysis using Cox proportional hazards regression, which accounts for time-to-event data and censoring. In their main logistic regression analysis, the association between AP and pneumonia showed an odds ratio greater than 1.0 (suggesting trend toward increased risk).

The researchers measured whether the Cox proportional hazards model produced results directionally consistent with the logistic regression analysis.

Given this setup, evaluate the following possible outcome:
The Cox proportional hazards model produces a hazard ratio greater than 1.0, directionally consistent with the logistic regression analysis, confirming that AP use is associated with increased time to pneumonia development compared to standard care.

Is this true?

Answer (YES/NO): NO